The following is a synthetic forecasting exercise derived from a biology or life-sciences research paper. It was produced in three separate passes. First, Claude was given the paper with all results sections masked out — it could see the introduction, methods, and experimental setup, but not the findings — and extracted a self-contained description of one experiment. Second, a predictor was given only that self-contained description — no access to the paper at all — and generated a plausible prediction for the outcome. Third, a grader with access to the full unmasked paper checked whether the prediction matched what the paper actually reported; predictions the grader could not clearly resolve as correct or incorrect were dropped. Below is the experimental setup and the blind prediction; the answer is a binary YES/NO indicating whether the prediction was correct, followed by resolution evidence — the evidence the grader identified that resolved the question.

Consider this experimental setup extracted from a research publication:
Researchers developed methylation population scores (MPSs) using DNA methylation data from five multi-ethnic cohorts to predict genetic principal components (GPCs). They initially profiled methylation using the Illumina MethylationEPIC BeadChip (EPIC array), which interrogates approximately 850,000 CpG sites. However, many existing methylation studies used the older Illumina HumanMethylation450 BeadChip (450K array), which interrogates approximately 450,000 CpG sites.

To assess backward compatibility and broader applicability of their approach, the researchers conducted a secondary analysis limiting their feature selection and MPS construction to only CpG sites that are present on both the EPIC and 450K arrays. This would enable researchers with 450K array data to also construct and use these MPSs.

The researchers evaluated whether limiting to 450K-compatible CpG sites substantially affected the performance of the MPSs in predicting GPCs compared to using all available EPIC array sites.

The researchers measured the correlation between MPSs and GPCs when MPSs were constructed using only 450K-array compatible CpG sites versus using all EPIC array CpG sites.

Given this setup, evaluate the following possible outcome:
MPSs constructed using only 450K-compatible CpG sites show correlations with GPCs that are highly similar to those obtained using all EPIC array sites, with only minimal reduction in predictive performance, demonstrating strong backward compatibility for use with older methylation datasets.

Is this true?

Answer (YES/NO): YES